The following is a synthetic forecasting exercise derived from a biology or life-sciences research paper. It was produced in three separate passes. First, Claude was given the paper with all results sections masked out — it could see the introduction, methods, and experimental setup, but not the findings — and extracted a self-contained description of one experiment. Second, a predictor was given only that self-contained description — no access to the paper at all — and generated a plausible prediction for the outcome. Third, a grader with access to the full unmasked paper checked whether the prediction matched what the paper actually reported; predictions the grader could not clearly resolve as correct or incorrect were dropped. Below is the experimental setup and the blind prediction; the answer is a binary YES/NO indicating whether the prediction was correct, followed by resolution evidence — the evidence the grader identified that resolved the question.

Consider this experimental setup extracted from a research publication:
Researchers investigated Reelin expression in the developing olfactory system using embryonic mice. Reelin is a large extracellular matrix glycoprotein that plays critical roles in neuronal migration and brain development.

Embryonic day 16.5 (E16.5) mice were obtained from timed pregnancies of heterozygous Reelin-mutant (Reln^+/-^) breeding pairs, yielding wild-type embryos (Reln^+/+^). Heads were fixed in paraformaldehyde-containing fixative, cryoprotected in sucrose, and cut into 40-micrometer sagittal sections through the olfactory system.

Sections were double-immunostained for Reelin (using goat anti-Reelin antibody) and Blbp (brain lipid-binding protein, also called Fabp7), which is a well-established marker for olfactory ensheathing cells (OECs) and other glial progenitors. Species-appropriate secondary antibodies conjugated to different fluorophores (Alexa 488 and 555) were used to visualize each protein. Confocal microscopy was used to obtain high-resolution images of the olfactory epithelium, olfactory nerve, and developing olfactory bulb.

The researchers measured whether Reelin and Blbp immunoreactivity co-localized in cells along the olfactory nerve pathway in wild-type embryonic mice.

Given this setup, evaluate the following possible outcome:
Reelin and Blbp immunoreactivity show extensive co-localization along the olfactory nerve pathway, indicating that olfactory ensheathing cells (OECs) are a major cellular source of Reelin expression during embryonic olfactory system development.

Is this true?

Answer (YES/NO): NO